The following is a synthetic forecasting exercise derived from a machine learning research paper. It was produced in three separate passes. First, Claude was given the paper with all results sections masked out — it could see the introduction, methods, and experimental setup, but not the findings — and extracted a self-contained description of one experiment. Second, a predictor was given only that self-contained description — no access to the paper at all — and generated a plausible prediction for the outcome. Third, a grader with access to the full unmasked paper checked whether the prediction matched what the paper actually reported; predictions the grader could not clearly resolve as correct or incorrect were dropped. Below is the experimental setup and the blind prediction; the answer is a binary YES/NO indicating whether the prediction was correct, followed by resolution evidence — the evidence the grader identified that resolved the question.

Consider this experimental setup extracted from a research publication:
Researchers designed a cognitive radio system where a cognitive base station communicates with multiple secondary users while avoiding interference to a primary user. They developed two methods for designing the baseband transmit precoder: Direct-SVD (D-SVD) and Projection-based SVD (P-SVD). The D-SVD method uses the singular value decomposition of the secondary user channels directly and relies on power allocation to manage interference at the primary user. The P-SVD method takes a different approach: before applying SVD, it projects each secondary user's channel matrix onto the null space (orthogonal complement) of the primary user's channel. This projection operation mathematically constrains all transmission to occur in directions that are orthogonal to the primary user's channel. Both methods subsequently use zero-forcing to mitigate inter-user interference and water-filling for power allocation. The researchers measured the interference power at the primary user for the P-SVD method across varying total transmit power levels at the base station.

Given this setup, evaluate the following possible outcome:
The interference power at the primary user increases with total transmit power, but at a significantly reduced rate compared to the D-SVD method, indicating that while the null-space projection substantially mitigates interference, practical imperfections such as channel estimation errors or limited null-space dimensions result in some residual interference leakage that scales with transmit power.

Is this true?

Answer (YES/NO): NO